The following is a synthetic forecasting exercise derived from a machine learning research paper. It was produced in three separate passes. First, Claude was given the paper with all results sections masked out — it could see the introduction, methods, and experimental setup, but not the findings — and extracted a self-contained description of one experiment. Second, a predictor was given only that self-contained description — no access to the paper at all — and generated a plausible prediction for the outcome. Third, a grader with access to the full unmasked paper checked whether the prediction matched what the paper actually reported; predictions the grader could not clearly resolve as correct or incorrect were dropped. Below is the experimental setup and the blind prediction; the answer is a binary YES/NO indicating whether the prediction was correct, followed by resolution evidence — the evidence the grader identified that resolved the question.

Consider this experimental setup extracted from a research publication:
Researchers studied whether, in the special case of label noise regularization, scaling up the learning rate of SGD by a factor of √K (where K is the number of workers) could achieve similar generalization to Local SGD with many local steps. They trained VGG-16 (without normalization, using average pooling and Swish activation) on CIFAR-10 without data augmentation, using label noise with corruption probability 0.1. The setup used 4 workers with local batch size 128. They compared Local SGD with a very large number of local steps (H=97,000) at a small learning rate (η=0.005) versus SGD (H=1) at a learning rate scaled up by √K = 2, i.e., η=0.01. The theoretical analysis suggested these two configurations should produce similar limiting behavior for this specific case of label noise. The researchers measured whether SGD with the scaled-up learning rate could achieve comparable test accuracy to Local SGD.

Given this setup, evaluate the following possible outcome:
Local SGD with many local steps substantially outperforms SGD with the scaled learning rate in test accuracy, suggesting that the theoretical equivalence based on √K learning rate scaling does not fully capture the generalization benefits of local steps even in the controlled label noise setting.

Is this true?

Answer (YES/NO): NO